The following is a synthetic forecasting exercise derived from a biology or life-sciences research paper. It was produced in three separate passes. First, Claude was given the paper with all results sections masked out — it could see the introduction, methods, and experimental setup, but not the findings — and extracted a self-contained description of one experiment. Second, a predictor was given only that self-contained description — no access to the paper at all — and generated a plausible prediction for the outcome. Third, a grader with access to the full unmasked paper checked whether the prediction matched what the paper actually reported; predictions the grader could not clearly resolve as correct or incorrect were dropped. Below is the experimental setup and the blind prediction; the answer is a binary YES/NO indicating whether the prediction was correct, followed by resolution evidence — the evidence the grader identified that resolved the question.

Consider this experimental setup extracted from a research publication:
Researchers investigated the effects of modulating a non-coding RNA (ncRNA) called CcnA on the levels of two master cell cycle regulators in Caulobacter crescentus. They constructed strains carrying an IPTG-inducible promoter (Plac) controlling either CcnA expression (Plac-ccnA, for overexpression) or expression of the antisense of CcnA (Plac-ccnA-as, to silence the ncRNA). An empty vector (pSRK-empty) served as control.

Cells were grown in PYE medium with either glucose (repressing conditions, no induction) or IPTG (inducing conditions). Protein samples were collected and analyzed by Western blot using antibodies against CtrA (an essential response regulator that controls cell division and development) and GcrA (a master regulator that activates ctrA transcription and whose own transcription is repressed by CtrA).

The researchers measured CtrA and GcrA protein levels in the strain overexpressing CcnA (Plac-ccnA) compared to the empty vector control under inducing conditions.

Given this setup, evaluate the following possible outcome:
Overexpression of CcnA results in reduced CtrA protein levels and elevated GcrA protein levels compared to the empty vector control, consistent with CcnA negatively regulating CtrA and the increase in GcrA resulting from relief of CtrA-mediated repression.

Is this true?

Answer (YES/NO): NO